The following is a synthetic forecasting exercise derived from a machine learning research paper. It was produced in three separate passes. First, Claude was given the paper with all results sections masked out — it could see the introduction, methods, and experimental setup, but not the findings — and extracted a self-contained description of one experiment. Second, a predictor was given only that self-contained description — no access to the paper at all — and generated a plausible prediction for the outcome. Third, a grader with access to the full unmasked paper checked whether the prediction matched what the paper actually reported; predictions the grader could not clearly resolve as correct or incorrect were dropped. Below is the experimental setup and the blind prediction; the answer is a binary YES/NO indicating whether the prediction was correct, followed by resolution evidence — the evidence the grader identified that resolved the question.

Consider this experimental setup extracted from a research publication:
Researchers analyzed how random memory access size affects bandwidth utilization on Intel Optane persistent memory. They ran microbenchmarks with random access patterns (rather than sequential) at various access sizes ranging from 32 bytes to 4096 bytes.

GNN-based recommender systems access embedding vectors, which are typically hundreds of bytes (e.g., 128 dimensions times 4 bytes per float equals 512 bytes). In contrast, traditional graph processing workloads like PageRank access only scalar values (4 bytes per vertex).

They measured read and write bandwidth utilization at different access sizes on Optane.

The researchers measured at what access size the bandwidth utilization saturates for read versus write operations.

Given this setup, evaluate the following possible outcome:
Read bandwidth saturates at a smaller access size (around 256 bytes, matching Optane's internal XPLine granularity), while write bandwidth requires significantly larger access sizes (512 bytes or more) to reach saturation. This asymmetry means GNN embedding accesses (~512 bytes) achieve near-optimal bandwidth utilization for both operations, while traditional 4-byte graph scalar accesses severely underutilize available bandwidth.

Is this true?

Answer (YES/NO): NO